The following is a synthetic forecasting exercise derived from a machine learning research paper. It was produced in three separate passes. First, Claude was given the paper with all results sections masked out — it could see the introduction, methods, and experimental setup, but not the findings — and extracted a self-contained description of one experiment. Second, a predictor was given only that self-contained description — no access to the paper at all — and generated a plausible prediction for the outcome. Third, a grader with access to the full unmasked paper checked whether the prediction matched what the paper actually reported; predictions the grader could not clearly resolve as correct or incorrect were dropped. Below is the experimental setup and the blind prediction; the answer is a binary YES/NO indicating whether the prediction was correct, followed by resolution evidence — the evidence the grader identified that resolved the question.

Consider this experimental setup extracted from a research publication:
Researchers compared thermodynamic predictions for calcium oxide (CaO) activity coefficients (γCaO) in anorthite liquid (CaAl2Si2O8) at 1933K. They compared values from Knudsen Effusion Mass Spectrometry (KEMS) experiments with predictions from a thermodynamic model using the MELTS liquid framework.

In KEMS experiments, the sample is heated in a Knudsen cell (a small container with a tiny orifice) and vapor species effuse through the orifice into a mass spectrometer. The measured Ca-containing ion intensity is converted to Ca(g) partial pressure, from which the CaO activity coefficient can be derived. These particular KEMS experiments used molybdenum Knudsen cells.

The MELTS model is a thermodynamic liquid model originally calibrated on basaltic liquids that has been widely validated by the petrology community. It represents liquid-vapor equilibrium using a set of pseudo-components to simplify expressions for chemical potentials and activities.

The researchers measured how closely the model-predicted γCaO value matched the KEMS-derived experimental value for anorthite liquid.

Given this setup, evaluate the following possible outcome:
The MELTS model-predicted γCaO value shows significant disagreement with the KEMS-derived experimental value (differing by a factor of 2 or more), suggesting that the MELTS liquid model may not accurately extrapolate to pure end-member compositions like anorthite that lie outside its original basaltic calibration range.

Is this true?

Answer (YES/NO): NO